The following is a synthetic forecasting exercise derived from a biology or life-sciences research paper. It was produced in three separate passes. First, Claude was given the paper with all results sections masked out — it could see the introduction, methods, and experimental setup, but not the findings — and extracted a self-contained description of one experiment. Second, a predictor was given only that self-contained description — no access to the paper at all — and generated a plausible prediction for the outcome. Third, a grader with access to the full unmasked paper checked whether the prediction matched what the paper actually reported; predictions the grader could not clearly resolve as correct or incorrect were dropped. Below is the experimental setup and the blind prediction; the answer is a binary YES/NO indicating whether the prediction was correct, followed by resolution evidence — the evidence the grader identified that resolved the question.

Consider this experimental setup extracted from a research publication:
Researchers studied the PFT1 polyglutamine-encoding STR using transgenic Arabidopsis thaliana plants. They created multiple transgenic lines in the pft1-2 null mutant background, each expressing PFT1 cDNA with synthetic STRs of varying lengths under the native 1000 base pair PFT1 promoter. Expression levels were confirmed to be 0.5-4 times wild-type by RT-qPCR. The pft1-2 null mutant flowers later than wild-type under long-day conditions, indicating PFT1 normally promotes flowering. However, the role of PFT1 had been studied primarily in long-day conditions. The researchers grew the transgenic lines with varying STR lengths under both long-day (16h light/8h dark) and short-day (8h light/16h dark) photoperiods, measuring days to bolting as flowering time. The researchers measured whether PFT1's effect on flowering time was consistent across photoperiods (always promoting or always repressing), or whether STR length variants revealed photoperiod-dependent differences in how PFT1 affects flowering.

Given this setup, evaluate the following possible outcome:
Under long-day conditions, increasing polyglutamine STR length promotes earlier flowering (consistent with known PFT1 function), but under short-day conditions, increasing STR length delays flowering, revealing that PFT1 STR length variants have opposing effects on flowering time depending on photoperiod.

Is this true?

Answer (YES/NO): YES